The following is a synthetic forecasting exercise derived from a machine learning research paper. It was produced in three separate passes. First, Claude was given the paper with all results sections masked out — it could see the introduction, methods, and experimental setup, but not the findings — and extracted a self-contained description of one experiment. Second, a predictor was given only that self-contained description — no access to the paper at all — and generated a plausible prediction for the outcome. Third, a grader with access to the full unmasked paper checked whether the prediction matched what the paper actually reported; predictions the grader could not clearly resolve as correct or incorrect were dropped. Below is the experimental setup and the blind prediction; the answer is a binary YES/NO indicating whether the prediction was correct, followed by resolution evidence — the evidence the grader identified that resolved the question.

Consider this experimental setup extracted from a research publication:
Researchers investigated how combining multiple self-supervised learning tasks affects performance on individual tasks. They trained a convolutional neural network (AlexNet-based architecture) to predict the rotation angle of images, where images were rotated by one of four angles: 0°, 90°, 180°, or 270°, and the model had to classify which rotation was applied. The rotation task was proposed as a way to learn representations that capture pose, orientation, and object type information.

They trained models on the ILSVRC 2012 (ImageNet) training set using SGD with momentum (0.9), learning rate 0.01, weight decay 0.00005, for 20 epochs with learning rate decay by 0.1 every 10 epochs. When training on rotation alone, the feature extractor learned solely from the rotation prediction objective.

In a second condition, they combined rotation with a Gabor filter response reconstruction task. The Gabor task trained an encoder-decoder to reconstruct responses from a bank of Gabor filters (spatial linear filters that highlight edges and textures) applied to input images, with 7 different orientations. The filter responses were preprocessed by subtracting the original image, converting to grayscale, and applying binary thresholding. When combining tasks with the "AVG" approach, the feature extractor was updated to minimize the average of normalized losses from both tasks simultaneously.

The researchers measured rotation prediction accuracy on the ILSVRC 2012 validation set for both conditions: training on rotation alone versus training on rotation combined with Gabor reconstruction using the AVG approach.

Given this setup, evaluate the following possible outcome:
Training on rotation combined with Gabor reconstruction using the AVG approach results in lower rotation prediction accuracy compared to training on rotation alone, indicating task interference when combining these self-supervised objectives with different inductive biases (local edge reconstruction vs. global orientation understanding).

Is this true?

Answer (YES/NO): NO